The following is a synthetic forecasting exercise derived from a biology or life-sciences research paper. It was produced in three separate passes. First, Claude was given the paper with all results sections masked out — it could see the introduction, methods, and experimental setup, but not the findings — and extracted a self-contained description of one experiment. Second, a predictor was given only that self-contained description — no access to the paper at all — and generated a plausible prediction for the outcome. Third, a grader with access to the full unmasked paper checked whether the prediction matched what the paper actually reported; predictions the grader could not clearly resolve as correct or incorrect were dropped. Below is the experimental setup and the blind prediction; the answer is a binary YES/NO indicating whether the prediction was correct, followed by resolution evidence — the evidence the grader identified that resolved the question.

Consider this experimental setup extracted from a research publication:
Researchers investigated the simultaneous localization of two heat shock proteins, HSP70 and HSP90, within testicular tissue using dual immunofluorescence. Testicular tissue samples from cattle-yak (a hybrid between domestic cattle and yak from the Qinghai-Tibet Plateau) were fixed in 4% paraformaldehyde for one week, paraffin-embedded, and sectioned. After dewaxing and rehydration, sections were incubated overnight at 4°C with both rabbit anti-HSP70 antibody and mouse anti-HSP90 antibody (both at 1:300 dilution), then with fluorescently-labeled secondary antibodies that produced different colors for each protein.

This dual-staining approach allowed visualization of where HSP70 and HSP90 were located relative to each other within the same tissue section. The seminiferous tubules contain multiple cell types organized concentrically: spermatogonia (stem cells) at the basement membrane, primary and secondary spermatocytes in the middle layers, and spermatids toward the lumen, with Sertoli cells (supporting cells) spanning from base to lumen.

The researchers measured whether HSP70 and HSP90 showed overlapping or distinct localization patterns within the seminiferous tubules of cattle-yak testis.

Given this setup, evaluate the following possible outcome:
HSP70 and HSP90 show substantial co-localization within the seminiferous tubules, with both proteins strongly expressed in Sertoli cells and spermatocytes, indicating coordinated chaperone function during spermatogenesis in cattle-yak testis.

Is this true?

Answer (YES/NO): NO